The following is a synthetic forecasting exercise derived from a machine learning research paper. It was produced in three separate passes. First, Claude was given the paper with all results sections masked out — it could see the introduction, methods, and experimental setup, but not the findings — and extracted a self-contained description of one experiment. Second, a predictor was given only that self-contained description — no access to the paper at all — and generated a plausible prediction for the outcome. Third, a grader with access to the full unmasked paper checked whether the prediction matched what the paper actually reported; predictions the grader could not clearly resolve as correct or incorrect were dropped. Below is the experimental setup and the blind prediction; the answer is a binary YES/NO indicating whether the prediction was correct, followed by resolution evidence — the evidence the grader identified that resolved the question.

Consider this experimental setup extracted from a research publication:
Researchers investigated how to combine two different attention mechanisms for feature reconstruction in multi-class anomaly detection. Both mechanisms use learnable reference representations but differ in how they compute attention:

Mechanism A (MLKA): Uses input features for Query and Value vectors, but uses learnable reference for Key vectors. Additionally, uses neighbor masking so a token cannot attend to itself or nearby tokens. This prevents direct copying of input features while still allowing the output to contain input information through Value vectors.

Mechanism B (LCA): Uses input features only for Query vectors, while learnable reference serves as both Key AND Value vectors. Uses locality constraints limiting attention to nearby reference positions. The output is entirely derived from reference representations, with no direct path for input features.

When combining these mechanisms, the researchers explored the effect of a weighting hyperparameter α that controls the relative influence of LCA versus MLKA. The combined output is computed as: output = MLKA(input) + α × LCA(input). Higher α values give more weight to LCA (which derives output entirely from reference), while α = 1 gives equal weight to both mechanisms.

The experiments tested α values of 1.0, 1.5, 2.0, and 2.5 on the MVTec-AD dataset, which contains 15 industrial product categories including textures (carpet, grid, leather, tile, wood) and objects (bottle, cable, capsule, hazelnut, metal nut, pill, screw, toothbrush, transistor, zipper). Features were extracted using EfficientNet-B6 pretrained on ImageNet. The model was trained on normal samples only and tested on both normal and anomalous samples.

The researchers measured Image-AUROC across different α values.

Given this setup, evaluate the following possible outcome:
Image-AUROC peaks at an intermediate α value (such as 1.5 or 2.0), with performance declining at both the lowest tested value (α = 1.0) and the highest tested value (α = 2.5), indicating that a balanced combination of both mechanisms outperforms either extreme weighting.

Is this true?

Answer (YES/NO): YES